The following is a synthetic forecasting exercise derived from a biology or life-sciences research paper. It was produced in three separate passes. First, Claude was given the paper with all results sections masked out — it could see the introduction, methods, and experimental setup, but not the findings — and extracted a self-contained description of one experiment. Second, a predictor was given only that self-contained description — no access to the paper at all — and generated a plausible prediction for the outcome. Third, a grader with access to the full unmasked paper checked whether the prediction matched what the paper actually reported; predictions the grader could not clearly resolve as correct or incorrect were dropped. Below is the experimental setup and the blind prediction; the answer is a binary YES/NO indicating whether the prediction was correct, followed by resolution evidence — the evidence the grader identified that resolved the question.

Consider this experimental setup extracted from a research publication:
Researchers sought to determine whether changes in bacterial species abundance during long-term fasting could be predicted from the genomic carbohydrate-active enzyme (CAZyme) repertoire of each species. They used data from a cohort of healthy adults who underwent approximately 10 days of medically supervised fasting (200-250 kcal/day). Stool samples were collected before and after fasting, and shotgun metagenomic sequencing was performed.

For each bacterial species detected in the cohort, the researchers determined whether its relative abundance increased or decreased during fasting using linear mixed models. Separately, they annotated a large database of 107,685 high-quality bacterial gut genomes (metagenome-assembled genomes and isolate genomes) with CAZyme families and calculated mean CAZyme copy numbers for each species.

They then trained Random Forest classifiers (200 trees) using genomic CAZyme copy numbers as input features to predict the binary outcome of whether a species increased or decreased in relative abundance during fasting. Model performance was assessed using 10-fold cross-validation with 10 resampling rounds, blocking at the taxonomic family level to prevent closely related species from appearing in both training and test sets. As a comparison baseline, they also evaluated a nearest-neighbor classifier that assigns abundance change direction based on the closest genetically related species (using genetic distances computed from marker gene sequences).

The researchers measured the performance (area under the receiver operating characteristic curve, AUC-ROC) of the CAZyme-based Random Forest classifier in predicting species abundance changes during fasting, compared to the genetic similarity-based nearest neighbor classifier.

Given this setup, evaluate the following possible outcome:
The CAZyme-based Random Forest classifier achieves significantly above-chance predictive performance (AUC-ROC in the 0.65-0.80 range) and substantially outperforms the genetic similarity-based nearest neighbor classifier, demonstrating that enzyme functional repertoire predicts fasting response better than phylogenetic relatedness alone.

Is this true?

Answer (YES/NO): YES